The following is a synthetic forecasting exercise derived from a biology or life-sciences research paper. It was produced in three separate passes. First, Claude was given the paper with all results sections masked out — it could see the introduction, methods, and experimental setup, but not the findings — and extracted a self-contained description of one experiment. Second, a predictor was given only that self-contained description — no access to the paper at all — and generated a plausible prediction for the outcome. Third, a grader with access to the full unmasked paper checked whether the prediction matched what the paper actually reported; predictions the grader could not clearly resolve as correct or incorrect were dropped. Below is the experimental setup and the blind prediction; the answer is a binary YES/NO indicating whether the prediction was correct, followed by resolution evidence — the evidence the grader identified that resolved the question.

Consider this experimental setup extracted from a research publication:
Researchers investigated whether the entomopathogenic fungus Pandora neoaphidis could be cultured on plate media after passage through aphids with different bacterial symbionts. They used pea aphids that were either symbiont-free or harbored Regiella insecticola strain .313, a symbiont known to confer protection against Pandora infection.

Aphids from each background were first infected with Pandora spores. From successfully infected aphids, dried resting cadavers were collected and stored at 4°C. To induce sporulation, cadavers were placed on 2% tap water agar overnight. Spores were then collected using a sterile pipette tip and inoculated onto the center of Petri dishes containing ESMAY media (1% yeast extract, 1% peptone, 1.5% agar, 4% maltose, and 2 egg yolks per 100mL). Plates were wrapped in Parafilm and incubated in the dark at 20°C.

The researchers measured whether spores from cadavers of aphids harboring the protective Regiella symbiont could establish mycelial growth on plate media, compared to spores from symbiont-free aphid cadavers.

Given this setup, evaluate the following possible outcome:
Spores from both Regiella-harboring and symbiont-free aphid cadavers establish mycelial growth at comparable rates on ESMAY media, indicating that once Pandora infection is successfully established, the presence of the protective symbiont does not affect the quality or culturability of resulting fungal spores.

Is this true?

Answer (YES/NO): NO